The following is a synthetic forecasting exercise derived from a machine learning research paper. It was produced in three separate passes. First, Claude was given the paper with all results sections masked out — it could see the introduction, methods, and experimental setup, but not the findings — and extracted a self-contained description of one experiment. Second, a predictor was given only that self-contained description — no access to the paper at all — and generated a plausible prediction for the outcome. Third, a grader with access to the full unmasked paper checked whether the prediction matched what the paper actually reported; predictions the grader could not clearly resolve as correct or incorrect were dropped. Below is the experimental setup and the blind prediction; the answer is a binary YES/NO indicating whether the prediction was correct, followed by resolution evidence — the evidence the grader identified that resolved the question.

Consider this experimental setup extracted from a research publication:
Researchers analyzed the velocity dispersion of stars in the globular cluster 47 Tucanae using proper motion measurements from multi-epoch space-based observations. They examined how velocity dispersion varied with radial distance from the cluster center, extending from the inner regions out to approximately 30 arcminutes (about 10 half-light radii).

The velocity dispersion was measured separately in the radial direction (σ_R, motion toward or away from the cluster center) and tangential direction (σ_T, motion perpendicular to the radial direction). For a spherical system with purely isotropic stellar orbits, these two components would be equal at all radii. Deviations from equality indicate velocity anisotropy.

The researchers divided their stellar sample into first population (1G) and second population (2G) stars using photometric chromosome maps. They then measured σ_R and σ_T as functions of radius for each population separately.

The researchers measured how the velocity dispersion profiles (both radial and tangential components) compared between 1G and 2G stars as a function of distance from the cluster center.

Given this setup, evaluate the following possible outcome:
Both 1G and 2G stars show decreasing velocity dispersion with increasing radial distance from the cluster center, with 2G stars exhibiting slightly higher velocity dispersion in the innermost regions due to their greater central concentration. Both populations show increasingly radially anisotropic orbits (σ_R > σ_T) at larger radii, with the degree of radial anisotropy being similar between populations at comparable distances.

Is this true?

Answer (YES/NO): NO